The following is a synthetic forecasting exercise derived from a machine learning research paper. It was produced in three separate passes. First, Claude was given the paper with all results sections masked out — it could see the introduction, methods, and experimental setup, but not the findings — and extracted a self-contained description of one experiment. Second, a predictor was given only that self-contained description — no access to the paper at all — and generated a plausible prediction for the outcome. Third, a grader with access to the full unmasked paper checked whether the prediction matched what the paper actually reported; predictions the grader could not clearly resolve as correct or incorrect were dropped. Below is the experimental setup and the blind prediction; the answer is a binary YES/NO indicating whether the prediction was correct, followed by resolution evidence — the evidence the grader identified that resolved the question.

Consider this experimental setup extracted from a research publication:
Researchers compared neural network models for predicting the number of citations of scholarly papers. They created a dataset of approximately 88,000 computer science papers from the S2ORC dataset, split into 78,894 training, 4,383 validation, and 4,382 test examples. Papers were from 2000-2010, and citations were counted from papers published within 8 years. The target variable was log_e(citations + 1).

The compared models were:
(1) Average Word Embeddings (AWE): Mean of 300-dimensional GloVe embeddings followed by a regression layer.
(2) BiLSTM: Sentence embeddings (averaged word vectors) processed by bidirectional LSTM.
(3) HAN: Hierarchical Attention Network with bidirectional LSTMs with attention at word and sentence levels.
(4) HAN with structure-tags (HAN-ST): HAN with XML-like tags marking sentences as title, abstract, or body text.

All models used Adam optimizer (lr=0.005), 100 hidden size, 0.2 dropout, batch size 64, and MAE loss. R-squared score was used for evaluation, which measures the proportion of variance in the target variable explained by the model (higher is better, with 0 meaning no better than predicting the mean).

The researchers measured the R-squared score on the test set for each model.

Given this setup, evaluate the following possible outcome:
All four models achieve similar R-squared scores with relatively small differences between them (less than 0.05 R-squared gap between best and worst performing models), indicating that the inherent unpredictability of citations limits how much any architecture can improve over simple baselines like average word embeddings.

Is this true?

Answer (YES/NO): NO